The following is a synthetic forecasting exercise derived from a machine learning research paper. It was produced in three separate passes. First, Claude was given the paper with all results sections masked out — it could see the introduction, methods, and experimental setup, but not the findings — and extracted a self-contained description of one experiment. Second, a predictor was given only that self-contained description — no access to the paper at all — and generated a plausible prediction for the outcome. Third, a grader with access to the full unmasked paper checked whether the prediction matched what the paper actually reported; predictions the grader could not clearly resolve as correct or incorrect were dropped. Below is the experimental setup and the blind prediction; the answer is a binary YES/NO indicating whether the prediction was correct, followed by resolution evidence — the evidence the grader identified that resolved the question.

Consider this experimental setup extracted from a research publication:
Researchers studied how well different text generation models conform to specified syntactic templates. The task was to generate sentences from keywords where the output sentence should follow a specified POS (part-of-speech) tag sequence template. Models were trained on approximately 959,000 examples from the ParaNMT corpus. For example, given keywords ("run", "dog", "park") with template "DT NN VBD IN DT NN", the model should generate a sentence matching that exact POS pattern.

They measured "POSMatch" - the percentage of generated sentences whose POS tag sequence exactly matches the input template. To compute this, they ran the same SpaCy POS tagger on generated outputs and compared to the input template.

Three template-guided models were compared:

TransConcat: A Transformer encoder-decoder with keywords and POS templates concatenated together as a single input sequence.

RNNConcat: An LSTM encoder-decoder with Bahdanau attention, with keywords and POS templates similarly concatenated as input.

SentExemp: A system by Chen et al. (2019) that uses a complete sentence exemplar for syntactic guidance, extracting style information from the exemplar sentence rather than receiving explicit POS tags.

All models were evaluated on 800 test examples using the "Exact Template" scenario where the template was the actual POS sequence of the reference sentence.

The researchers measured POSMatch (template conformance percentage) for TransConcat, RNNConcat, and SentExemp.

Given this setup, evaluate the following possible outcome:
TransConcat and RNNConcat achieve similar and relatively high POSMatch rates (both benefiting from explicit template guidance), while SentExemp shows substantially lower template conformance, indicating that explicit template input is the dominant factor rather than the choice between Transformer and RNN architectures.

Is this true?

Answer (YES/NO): YES